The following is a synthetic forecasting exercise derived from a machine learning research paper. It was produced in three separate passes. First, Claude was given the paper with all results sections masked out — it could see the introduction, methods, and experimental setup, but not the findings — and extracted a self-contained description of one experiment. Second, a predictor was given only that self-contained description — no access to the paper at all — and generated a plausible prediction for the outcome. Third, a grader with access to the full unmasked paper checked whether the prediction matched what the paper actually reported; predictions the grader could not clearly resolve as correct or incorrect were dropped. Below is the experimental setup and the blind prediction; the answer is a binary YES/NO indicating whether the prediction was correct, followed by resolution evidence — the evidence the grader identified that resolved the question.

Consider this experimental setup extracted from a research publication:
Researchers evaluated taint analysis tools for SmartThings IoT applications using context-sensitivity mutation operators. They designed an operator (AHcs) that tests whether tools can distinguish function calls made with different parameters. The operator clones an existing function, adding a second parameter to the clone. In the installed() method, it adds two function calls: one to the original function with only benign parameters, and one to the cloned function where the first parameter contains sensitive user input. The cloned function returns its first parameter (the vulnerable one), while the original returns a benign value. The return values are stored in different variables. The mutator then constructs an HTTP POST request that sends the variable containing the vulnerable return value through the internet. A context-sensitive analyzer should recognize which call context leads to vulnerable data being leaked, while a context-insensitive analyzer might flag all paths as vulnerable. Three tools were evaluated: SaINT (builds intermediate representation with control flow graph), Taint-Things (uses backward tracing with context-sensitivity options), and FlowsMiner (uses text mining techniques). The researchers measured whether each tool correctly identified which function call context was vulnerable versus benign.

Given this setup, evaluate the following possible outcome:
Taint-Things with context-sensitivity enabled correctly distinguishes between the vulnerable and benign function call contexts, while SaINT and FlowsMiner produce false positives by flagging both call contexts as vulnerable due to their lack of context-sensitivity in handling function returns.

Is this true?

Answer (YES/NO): NO